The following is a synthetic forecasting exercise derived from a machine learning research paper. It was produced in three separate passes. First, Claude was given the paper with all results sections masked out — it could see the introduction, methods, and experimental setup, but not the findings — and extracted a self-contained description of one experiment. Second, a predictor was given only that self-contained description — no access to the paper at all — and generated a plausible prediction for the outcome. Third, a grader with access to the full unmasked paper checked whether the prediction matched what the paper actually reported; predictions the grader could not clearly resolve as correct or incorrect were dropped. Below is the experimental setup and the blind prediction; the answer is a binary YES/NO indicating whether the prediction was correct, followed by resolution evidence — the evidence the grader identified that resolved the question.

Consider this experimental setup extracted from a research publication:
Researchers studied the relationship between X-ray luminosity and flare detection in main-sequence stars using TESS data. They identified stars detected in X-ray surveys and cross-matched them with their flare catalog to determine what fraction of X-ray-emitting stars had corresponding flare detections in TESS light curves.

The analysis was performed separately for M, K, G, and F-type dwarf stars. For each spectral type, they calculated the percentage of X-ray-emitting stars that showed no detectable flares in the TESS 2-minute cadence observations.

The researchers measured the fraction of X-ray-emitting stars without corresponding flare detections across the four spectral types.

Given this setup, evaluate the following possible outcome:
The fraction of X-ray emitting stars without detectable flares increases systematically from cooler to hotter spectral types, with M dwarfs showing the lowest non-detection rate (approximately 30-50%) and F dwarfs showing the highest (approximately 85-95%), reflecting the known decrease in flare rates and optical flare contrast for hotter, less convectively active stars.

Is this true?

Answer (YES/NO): NO